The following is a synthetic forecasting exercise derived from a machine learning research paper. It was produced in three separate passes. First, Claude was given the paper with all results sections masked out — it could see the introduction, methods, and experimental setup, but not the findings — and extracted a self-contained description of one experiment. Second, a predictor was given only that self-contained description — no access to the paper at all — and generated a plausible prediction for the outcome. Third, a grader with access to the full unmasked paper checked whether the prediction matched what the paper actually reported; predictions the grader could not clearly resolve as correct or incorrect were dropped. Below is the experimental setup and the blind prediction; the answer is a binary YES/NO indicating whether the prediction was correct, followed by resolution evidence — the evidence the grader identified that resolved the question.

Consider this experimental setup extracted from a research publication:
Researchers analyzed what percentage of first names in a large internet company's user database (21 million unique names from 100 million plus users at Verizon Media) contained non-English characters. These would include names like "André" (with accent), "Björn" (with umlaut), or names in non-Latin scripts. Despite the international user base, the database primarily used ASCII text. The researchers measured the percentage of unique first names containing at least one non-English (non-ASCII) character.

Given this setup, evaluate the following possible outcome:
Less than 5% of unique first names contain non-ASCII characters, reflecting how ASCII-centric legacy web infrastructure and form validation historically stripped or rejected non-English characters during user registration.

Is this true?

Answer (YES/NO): YES